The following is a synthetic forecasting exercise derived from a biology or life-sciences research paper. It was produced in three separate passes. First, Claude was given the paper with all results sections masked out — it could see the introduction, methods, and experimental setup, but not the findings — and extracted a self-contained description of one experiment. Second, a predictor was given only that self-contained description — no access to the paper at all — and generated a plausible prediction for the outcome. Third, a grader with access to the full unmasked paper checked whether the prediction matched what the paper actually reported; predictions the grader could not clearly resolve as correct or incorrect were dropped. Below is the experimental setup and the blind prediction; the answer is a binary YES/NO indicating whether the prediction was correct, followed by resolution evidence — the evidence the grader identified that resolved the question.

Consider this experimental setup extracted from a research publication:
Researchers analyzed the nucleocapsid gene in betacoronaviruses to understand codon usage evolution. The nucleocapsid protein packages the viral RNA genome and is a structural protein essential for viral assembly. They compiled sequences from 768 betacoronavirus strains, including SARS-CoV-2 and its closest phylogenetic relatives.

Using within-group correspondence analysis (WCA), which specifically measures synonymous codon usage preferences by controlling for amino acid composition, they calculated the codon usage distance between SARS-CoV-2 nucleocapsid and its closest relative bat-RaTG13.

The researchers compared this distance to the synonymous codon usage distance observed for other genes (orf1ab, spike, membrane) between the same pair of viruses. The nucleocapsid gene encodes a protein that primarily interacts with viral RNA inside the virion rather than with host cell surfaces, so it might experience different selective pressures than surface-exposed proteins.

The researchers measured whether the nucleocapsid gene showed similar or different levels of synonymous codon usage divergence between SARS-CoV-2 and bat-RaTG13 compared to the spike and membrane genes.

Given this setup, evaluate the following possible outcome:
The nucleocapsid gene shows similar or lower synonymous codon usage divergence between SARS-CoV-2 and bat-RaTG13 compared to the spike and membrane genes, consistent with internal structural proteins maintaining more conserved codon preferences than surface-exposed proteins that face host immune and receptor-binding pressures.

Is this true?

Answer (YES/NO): YES